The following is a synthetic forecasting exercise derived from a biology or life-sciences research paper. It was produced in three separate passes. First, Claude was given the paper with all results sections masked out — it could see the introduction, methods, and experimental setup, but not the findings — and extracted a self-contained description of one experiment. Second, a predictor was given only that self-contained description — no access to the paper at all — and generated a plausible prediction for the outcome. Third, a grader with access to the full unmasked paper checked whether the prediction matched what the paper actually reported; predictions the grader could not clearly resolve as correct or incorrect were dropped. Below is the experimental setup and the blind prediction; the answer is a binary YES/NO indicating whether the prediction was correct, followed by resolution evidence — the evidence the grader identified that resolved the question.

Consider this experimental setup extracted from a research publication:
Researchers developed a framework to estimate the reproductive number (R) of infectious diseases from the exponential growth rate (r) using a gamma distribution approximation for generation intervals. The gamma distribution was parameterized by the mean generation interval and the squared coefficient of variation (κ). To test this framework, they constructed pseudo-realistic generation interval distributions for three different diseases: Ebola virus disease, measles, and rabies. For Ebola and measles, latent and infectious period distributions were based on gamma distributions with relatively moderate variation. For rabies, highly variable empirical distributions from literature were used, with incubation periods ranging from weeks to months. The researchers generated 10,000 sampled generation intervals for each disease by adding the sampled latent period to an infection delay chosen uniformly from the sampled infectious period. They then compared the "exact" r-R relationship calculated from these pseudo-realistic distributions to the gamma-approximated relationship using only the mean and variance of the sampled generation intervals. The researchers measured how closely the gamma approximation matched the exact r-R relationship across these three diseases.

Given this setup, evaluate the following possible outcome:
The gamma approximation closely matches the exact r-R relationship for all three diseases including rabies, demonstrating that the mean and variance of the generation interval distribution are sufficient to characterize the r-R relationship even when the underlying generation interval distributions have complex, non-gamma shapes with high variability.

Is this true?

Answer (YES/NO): NO